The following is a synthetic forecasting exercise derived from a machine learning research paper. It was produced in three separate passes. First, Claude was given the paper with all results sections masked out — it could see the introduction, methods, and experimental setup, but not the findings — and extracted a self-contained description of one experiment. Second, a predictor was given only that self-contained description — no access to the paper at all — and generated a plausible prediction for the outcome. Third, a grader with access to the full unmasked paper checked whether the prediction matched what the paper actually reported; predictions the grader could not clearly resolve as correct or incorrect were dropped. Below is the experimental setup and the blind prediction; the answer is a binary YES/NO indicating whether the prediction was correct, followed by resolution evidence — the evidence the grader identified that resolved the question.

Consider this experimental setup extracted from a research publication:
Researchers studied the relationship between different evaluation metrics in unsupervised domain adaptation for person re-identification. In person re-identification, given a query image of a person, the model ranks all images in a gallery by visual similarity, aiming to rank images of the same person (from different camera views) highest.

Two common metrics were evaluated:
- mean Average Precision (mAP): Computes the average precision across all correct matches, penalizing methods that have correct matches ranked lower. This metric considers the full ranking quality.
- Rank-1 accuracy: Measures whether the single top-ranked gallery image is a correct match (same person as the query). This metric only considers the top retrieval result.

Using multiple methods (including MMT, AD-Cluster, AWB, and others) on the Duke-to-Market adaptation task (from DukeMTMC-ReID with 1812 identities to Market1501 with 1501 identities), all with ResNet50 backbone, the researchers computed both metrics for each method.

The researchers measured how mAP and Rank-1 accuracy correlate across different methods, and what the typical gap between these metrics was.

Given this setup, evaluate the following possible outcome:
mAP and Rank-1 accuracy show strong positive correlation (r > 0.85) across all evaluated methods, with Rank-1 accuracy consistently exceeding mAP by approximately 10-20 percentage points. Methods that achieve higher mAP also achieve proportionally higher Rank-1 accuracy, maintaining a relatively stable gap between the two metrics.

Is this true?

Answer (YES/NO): NO